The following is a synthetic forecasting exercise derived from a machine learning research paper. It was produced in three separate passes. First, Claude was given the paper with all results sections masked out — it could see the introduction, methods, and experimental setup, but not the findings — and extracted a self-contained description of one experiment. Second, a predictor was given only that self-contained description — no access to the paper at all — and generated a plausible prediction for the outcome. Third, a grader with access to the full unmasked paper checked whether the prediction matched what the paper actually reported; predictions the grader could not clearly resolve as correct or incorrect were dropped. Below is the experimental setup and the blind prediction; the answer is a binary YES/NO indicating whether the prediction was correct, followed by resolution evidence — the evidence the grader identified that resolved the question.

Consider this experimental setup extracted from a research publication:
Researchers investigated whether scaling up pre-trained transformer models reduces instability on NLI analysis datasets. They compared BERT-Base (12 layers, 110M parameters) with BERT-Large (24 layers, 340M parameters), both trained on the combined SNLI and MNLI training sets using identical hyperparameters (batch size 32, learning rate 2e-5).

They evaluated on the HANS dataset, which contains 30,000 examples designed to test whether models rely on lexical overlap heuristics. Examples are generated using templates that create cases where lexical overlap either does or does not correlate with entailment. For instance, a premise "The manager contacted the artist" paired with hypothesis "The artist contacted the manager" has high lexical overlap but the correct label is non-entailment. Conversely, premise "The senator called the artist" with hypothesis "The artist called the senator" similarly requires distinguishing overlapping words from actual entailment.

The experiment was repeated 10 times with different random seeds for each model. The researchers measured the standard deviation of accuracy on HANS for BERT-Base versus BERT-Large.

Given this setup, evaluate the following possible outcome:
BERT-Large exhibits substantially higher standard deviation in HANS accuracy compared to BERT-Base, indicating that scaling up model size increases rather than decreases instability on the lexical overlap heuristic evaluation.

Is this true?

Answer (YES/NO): YES